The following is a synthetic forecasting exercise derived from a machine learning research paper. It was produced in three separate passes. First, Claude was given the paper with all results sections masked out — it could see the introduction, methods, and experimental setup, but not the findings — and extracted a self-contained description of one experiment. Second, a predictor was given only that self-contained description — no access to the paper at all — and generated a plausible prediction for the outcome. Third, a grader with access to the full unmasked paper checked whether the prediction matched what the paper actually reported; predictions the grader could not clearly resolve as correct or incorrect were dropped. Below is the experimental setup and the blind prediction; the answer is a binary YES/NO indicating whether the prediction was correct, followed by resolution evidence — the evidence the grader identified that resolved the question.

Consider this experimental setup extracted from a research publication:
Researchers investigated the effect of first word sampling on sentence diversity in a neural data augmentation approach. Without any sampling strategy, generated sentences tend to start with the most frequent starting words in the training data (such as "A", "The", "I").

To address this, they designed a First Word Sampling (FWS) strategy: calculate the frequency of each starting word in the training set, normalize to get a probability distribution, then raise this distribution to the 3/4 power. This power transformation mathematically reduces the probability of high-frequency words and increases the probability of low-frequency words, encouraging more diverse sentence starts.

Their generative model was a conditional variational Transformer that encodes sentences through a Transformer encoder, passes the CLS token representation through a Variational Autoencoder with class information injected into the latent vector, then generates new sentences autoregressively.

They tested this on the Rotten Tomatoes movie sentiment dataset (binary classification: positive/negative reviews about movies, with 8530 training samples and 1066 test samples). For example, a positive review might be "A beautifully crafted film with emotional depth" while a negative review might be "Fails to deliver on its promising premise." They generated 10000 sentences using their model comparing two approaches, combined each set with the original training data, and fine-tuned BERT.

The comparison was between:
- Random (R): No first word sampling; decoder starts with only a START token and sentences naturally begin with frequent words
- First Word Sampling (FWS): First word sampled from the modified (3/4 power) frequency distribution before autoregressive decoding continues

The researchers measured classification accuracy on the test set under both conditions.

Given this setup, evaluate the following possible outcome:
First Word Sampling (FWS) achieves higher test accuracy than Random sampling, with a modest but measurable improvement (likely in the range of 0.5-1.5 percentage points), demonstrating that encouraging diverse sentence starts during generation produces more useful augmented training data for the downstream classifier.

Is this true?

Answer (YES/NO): YES